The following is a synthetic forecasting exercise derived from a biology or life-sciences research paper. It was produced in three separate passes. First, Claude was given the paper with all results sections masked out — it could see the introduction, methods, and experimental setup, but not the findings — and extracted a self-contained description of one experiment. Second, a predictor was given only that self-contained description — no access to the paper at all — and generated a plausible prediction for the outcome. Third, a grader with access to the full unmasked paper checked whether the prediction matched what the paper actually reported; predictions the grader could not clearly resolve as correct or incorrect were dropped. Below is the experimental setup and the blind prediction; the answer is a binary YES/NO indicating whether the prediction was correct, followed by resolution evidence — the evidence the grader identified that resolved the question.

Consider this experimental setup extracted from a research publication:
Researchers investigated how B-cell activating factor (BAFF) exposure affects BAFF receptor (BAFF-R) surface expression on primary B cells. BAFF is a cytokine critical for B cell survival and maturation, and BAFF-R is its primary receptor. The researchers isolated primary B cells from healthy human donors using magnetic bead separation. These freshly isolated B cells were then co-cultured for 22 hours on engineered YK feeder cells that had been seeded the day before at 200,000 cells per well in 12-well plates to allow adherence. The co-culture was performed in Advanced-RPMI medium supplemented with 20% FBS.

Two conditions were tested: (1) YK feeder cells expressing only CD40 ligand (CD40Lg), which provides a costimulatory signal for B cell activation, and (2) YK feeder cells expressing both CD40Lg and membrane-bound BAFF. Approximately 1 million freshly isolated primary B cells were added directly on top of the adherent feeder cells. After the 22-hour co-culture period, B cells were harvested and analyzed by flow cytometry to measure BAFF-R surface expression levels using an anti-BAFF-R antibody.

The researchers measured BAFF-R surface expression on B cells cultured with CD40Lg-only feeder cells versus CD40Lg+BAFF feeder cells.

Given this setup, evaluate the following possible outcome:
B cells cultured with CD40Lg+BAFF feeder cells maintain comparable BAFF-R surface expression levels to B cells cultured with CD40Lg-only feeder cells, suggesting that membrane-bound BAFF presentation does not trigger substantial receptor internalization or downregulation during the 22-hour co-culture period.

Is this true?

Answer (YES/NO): NO